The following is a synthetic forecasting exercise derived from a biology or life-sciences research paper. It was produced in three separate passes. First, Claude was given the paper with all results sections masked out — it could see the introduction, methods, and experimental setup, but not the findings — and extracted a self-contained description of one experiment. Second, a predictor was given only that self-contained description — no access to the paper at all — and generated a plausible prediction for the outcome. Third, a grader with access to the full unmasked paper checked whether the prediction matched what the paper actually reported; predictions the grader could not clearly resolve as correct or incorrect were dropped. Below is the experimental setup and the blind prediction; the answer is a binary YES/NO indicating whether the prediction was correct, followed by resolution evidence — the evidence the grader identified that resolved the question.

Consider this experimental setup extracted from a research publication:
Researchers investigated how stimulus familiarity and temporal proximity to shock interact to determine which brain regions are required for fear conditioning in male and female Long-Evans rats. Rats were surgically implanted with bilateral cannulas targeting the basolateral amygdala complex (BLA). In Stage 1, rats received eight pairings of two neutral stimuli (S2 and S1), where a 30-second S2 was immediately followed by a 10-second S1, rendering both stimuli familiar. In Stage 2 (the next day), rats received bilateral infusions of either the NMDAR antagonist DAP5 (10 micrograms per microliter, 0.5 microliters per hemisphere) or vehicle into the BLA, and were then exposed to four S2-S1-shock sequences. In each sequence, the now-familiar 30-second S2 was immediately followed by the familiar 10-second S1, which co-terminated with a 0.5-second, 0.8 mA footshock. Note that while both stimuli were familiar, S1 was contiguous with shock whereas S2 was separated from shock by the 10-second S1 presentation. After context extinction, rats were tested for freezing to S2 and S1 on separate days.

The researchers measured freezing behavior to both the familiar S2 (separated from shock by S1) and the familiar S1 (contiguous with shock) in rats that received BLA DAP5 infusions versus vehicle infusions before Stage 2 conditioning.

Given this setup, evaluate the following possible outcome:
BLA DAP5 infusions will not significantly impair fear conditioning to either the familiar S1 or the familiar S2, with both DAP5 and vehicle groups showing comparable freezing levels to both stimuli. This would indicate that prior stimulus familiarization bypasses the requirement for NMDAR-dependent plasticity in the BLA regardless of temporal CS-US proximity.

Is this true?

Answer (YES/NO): NO